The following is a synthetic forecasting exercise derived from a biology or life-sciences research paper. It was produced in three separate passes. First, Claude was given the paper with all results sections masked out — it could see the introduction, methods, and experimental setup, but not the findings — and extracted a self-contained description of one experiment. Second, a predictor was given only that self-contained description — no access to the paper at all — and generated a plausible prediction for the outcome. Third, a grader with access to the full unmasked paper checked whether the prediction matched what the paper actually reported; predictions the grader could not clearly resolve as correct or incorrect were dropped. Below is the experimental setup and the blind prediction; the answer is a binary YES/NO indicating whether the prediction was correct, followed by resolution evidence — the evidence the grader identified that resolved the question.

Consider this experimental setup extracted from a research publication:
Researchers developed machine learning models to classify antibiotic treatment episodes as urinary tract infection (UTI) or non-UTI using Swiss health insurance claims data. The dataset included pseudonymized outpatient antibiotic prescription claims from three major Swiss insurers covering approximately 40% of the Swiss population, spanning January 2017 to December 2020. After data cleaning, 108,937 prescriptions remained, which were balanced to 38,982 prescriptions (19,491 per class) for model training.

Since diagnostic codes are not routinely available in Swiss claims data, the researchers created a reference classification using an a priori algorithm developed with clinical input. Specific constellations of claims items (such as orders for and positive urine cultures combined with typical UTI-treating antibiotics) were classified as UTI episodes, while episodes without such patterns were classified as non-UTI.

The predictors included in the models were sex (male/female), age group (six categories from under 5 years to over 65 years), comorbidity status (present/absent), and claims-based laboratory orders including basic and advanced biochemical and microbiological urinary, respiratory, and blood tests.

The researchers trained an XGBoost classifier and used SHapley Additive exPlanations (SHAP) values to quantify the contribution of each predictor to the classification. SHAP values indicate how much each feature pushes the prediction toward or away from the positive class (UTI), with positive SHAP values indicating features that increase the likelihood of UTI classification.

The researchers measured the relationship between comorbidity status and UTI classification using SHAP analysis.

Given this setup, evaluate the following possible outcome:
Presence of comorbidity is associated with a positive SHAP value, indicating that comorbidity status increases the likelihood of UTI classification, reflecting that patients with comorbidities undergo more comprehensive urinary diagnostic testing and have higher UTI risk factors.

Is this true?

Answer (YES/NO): NO